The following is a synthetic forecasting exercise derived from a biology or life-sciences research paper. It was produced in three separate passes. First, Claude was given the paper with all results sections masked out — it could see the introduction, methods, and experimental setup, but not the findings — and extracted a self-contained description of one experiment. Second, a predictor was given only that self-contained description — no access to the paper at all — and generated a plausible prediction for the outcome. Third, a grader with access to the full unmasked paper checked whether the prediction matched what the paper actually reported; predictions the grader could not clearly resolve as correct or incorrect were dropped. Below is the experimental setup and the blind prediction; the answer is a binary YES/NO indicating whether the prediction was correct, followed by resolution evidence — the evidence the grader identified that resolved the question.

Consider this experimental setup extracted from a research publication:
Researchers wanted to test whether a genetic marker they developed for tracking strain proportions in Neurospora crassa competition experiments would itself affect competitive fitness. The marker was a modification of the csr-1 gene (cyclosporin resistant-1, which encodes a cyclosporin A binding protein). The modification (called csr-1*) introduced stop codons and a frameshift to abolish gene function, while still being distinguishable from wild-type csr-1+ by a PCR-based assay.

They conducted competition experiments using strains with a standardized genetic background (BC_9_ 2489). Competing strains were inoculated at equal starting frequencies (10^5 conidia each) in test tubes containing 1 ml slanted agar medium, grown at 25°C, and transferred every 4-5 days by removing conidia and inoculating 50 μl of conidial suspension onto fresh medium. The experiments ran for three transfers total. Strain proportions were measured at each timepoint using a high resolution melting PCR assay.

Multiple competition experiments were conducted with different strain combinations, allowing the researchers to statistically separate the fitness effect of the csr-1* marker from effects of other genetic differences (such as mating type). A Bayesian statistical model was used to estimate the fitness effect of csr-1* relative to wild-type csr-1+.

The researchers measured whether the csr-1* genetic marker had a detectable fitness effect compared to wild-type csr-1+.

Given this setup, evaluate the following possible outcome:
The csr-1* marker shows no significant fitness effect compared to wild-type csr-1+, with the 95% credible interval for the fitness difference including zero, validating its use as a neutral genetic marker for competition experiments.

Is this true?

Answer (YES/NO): NO